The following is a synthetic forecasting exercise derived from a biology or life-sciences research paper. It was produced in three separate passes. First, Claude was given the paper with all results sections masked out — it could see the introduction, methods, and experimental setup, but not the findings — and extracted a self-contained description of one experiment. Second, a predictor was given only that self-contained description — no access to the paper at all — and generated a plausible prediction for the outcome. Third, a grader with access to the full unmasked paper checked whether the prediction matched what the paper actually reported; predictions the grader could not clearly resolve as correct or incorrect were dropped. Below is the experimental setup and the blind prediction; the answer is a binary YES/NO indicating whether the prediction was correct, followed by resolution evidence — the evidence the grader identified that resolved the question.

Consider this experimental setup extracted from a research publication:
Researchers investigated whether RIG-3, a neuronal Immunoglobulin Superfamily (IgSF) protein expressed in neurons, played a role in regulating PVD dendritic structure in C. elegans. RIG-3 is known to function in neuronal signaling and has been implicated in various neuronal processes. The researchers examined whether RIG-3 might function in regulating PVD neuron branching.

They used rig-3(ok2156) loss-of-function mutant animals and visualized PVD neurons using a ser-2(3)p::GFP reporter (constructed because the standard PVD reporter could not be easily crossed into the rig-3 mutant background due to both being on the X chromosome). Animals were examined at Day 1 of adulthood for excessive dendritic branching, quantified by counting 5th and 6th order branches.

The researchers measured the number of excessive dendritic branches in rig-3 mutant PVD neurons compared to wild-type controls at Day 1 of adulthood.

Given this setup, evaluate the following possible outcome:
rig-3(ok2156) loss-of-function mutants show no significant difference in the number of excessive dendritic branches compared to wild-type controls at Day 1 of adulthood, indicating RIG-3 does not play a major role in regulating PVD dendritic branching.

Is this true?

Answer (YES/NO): NO